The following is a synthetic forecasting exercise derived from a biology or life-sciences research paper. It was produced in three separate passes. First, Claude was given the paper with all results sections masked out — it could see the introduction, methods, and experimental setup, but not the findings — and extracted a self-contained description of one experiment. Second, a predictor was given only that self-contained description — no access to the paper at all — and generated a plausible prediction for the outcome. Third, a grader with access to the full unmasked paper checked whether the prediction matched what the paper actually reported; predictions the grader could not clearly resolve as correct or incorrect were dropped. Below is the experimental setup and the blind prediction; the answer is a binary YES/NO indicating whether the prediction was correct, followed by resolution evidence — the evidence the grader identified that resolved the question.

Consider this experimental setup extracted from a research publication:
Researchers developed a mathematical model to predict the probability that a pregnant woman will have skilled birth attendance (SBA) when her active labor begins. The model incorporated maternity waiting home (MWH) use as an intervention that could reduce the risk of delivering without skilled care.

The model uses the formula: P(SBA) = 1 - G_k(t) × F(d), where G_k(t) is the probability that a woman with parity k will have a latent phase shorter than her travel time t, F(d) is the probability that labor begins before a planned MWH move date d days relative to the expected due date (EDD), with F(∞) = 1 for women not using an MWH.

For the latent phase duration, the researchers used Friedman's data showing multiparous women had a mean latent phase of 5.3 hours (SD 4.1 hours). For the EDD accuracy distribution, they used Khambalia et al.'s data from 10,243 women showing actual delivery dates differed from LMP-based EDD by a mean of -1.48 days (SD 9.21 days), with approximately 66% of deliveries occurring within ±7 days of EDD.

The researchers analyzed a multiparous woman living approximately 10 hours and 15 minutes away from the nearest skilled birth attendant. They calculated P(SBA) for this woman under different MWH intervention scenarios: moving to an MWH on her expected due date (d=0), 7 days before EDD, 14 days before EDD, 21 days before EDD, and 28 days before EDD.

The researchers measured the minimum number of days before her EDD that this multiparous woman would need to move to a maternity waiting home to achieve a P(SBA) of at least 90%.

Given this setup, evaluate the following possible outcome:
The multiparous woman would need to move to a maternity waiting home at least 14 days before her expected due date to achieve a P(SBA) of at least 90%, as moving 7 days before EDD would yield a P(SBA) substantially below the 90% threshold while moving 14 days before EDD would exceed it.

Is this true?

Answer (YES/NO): NO